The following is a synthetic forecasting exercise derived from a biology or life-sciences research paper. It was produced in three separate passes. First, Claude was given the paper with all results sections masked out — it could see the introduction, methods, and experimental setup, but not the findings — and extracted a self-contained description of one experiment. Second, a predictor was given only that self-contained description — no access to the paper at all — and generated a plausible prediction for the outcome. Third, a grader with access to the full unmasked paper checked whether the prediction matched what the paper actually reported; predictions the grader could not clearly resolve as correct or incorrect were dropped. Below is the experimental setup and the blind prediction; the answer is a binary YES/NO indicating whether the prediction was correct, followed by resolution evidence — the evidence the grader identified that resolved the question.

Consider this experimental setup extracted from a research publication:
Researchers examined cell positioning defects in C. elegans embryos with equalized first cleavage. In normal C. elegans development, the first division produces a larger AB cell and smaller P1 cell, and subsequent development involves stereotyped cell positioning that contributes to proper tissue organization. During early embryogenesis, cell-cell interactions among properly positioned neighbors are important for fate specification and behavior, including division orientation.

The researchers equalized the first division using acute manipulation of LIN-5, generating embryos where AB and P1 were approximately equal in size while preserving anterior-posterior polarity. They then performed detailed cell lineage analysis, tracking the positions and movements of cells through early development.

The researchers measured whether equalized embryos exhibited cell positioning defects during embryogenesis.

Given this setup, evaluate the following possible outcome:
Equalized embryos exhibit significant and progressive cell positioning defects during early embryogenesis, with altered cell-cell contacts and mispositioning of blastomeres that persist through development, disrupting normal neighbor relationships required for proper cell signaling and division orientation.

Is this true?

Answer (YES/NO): NO